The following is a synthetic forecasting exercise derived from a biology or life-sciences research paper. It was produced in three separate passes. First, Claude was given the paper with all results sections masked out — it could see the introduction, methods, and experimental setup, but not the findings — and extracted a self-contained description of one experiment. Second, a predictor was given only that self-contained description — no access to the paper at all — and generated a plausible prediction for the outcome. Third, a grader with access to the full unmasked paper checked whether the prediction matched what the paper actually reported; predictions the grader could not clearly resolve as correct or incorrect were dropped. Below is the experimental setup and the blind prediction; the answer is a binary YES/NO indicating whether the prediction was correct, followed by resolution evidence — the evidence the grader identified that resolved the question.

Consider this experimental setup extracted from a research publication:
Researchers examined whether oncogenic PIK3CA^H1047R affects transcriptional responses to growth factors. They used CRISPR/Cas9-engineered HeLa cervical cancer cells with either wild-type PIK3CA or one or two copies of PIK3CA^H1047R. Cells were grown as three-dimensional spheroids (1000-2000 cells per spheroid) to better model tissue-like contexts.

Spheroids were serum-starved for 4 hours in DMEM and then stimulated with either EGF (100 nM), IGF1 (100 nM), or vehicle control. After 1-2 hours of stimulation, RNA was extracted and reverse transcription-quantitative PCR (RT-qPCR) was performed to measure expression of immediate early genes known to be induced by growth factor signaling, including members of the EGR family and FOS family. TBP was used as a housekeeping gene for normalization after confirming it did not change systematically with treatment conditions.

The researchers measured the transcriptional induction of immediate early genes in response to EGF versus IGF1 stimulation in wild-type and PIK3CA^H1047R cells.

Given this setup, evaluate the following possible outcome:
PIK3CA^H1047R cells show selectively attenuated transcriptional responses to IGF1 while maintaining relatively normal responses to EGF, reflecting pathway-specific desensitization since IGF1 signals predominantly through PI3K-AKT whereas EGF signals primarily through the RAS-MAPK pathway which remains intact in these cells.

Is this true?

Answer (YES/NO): NO